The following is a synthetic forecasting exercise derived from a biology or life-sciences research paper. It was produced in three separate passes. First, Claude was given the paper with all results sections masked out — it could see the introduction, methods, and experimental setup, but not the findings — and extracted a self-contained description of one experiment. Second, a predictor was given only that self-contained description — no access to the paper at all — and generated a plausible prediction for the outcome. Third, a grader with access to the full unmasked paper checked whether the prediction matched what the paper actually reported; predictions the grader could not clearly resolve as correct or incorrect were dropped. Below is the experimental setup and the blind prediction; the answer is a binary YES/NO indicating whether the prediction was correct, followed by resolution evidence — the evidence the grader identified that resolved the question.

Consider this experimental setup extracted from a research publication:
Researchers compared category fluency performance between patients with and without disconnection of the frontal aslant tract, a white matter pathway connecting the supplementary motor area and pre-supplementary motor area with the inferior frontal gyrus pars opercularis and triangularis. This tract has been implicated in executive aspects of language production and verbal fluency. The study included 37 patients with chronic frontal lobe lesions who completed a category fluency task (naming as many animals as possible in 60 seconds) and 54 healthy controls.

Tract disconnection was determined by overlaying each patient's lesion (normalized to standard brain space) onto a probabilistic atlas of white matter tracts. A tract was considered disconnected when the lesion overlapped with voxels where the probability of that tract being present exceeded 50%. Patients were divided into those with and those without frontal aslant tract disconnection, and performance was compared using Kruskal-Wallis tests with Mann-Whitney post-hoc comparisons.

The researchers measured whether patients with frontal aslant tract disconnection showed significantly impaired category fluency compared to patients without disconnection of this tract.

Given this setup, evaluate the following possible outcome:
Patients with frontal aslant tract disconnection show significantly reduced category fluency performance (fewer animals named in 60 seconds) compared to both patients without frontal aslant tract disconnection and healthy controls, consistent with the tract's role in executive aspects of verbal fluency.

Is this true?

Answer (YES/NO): NO